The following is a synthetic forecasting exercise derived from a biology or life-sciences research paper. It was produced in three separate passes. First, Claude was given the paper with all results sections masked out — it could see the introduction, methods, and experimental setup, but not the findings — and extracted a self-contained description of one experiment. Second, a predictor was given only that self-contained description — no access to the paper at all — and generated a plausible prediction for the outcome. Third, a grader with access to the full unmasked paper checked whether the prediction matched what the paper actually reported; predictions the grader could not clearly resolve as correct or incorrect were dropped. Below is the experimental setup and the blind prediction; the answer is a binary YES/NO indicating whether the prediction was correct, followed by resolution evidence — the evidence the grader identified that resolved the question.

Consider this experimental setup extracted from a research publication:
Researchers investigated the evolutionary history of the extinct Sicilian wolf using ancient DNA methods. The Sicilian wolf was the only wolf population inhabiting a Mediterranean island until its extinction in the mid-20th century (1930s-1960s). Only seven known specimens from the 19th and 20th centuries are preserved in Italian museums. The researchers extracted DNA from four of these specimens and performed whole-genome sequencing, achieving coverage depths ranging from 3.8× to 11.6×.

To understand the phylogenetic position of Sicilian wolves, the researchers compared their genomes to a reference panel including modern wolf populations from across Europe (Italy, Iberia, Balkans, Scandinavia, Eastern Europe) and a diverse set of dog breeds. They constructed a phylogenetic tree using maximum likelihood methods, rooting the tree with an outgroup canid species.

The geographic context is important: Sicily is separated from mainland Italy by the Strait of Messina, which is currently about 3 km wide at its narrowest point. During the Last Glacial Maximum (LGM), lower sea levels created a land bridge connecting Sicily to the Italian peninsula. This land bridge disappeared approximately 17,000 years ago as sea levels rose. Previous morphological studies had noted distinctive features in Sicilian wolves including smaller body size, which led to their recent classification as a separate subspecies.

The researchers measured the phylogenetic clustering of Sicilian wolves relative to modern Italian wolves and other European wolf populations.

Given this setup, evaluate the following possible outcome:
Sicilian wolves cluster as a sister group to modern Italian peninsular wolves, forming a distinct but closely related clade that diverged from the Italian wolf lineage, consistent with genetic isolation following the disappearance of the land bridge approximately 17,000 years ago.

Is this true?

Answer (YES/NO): YES